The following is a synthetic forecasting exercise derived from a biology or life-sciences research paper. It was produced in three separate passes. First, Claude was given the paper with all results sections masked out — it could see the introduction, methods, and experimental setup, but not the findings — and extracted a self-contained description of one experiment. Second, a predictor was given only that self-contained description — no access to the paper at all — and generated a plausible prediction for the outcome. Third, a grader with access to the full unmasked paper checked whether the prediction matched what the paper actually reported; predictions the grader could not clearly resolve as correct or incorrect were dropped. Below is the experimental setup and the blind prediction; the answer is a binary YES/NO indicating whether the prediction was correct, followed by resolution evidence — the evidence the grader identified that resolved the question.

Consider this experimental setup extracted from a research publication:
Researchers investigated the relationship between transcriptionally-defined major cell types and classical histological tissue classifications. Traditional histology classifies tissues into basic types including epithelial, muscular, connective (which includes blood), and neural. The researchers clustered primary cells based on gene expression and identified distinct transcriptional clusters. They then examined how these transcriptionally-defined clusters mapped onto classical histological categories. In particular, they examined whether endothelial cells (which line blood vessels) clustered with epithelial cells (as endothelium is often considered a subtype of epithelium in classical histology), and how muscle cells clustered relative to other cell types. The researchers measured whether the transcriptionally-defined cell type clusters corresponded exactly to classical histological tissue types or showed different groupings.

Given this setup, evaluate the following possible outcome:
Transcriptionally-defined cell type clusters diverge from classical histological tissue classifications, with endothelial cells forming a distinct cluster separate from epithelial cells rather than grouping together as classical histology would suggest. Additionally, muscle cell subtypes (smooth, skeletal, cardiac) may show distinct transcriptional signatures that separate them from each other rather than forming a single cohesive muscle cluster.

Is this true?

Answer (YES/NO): NO